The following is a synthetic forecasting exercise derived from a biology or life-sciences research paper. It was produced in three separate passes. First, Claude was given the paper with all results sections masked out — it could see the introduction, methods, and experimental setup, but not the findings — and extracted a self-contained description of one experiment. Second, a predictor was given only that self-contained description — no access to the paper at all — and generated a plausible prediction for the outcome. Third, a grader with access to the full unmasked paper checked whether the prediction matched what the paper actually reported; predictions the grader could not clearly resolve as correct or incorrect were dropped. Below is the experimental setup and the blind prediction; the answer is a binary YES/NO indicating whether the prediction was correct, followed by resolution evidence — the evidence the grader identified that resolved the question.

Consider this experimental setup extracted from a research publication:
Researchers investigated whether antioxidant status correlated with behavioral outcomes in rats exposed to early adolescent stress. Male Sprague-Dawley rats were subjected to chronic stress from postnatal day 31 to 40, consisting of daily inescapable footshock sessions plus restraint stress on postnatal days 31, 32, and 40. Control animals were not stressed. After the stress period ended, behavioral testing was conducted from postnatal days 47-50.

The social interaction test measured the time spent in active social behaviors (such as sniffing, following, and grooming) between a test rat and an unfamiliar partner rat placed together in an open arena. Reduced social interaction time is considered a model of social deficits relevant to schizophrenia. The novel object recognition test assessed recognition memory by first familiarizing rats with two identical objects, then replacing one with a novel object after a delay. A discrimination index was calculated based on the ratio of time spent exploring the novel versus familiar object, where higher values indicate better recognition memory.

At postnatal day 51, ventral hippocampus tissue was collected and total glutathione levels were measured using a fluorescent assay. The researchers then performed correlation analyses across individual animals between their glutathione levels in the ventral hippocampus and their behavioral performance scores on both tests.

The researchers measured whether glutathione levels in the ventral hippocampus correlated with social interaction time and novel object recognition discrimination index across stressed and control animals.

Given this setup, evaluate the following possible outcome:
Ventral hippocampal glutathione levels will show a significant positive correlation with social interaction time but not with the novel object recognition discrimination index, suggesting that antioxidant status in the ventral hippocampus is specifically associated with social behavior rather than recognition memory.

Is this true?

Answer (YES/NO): NO